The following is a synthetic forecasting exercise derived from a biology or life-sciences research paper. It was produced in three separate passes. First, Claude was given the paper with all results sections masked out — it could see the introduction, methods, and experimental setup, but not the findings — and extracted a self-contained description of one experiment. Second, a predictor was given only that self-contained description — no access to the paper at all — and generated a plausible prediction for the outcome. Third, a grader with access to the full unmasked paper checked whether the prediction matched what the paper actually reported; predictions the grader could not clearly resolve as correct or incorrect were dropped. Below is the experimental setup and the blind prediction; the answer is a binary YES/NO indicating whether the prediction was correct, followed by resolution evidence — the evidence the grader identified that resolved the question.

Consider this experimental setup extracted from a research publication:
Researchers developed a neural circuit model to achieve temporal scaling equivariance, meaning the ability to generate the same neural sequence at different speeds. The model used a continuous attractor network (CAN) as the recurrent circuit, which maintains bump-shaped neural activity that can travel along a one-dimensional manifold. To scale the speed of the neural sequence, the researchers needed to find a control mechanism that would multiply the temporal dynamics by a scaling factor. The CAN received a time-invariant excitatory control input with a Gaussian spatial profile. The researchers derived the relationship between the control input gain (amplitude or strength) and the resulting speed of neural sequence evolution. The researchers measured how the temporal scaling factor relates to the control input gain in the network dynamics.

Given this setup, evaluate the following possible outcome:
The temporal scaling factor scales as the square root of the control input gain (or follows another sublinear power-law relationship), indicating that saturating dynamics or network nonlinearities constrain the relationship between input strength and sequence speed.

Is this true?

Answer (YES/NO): NO